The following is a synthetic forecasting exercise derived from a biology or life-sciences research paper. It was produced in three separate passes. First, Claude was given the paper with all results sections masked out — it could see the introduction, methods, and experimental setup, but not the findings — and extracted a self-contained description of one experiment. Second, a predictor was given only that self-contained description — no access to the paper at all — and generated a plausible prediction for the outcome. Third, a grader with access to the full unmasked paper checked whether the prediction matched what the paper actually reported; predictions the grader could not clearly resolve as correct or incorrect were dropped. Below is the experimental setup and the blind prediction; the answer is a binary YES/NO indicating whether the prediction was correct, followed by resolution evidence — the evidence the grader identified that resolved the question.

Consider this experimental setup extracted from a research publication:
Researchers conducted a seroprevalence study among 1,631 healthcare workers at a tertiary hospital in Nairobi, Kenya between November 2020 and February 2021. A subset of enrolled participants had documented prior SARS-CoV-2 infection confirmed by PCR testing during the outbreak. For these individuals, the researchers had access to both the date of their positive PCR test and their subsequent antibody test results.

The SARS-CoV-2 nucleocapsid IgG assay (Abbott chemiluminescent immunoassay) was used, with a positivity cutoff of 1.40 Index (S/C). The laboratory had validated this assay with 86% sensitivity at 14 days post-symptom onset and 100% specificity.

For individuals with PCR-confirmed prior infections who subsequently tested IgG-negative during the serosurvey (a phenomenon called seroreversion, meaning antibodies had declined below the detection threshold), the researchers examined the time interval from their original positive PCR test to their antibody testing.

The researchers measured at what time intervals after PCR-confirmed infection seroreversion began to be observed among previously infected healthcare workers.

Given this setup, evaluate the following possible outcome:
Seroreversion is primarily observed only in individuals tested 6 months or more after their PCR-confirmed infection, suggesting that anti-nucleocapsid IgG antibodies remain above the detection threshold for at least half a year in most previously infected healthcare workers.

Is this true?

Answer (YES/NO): NO